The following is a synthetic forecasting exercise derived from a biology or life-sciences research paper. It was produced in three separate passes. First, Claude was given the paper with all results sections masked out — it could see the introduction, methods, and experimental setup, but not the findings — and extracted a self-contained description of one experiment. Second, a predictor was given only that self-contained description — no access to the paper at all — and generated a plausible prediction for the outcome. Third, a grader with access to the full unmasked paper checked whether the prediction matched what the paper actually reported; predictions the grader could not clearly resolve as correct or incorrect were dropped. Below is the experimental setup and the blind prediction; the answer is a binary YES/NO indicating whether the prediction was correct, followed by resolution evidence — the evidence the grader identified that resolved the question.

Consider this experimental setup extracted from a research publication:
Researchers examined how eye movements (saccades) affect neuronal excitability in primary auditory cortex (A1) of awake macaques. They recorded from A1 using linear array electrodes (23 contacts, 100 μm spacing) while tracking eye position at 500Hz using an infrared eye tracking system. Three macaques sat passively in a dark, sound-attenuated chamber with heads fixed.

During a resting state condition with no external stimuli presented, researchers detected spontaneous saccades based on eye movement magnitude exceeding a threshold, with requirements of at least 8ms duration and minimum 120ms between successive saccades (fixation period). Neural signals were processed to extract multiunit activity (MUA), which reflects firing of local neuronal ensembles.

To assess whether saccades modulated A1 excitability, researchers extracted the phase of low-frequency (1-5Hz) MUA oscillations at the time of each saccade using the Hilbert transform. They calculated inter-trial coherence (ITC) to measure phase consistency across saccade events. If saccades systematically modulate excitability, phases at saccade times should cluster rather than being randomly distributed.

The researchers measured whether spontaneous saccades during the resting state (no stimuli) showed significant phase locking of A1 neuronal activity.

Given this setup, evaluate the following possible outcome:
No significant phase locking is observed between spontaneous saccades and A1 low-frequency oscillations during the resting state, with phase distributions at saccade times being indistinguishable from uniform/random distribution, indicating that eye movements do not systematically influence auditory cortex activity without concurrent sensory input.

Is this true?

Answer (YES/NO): NO